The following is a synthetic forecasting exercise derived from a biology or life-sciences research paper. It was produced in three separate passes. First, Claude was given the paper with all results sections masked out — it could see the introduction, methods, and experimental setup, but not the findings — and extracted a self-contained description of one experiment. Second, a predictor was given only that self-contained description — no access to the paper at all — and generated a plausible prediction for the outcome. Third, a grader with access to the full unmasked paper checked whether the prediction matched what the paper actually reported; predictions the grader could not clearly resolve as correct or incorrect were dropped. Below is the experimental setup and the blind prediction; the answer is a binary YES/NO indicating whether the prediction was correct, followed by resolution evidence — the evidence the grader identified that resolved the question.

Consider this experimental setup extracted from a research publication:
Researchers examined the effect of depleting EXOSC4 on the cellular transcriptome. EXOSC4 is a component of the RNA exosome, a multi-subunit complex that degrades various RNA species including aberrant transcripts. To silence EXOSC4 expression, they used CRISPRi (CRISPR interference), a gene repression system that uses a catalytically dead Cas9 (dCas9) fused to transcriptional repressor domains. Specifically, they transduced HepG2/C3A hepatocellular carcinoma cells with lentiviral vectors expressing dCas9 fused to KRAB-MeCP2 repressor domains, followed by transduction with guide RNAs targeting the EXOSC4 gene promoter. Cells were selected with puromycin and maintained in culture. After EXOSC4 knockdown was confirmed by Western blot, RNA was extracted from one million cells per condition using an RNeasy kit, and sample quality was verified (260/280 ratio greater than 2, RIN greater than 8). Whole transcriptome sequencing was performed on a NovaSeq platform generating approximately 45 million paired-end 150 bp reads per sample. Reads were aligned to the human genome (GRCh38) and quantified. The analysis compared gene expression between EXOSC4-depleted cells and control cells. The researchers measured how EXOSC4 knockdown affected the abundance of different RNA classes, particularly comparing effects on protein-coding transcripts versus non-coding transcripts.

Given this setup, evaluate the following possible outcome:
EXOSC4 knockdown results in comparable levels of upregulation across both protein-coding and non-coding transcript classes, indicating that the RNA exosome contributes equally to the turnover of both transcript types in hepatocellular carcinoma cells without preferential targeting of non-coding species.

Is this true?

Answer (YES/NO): NO